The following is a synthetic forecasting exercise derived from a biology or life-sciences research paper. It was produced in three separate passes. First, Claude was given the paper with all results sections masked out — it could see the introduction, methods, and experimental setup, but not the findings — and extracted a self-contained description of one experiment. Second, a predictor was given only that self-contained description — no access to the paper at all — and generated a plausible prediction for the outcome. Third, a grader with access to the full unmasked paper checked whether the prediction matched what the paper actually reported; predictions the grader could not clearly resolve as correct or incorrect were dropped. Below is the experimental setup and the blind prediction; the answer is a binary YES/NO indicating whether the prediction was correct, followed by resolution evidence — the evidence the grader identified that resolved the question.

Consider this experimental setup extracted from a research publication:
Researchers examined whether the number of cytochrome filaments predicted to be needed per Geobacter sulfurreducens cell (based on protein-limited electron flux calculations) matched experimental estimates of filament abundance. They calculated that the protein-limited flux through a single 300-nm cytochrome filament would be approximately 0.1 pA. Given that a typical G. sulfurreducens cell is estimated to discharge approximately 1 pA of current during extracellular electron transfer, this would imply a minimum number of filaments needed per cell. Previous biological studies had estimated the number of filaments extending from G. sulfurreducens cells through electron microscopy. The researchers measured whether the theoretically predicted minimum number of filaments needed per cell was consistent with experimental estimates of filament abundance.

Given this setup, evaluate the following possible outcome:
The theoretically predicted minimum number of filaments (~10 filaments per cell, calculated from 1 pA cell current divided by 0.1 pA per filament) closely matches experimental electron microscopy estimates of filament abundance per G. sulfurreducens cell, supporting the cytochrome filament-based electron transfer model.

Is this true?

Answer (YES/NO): NO